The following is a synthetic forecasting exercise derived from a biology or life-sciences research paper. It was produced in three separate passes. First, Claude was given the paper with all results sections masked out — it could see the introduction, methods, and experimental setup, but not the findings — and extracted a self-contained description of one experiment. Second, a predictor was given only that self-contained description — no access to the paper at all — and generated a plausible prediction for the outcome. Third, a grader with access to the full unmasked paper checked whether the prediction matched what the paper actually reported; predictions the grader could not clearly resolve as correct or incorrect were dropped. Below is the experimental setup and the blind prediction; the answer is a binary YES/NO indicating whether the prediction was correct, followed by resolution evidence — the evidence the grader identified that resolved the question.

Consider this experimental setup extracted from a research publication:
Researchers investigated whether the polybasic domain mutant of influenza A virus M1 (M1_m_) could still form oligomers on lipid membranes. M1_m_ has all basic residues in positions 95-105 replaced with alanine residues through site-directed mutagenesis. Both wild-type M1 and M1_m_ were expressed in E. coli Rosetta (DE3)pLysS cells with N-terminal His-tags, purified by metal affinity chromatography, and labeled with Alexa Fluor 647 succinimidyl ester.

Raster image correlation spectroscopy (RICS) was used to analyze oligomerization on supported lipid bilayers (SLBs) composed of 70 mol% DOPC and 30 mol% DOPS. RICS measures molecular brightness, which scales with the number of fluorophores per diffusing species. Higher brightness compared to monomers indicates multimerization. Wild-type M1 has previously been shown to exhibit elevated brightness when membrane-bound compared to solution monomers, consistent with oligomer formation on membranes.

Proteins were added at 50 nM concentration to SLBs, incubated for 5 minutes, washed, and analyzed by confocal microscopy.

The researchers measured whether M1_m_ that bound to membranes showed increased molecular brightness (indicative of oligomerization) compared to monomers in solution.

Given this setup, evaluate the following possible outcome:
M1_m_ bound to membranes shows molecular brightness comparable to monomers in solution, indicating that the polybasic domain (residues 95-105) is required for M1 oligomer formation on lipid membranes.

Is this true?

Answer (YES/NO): NO